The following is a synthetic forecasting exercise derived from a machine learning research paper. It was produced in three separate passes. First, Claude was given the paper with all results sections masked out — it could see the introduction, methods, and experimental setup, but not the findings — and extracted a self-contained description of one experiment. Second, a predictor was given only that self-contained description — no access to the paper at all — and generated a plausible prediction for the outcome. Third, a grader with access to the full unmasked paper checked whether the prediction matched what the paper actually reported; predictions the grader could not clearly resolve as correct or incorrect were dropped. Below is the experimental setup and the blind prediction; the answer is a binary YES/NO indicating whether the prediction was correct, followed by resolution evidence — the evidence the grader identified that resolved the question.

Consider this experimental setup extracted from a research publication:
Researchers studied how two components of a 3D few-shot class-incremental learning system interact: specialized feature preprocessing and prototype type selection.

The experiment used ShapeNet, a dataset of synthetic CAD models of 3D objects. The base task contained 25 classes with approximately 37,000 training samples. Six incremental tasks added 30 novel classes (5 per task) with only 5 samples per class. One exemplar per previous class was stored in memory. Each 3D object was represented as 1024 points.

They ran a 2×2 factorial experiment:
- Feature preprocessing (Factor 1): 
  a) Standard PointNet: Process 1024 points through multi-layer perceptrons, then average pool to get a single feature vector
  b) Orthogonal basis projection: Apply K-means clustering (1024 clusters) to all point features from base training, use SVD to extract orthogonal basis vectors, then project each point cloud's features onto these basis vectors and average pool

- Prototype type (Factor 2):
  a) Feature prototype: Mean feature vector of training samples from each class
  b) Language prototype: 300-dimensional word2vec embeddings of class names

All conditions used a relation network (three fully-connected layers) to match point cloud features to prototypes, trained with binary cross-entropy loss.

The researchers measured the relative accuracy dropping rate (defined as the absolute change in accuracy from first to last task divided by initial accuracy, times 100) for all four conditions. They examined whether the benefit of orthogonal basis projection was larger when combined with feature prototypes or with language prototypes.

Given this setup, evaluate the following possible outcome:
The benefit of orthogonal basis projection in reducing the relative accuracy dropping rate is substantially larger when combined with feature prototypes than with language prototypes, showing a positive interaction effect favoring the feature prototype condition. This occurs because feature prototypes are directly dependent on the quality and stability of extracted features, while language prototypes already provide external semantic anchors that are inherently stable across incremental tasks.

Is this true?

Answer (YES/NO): NO